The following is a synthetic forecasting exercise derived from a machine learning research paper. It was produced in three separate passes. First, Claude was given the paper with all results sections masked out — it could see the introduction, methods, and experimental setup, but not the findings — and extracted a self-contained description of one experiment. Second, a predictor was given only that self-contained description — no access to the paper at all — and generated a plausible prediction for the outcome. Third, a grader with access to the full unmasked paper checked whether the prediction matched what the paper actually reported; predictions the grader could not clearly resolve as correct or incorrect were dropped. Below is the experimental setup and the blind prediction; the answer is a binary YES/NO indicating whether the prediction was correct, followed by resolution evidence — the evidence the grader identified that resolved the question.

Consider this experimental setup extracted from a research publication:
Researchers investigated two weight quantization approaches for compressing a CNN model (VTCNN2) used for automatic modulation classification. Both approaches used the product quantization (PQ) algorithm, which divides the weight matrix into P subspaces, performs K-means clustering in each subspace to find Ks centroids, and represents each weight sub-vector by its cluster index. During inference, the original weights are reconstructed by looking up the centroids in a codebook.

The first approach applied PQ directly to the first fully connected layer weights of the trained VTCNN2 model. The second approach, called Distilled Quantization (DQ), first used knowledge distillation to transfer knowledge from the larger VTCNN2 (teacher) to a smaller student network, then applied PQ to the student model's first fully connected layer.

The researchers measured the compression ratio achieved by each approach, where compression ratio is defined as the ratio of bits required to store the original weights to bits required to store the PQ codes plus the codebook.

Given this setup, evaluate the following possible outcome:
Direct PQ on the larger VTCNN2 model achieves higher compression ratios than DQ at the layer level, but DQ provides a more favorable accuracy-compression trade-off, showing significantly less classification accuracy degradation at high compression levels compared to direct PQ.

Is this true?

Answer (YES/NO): NO